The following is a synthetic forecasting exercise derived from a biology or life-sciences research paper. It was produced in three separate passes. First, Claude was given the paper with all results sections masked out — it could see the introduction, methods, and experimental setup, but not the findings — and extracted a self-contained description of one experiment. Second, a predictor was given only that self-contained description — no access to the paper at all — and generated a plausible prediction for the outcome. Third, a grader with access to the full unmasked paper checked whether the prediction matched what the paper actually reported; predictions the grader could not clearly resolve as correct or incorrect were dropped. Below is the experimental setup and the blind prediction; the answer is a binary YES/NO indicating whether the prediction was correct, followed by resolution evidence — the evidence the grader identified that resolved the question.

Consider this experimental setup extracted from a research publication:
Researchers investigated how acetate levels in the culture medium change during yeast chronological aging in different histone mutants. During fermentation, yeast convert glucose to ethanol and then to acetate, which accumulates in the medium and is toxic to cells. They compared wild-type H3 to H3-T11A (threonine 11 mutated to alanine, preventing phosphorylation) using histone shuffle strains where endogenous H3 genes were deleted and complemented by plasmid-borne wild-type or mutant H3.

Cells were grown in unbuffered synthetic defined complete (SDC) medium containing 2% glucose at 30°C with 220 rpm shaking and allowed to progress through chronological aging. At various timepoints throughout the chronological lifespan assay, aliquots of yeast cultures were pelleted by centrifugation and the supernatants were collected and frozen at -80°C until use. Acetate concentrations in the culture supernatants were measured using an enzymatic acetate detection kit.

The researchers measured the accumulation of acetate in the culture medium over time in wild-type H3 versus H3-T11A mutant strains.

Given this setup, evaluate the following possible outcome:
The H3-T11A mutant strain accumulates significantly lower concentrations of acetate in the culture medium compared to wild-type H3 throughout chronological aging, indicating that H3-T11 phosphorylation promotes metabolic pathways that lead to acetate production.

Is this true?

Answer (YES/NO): NO